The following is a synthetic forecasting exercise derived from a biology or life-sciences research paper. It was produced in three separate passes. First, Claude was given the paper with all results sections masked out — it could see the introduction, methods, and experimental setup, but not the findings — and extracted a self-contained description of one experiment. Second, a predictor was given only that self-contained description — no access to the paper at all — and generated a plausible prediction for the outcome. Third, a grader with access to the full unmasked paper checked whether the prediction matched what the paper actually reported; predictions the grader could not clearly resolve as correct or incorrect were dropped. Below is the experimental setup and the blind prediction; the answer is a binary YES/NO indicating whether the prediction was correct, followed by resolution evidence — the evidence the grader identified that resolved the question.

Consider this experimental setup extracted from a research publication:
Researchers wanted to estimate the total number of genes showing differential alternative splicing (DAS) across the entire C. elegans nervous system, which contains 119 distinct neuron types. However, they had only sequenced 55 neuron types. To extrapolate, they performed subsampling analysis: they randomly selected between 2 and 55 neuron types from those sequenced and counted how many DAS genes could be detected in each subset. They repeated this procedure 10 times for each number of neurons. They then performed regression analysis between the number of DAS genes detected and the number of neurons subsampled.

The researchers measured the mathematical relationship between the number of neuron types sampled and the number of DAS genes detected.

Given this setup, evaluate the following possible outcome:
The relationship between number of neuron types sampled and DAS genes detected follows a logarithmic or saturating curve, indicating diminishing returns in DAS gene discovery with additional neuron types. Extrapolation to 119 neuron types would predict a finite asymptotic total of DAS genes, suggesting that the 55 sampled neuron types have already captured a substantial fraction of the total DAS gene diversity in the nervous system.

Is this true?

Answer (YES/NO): YES